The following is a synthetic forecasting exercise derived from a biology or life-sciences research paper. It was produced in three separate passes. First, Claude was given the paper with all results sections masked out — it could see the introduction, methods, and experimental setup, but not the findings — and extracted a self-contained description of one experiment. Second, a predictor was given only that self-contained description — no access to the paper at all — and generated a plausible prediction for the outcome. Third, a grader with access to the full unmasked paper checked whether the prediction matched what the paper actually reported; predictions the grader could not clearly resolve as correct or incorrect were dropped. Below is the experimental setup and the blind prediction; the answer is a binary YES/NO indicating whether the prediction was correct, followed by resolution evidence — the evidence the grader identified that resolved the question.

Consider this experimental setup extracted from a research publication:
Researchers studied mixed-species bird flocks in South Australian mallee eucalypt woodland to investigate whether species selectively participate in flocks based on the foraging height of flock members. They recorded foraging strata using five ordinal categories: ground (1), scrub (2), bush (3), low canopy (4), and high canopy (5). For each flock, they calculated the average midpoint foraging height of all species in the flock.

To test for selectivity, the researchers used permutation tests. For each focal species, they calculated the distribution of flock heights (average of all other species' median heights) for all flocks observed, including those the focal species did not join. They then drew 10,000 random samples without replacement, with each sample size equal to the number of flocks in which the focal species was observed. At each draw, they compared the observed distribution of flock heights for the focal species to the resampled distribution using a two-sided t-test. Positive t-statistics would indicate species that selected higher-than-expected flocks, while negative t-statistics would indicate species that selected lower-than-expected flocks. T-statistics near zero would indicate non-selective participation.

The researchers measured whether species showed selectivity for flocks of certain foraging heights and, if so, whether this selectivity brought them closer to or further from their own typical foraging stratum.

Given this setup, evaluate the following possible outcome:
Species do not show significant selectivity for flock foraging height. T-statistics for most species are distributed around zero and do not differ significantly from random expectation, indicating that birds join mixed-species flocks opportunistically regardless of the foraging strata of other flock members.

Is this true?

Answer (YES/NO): NO